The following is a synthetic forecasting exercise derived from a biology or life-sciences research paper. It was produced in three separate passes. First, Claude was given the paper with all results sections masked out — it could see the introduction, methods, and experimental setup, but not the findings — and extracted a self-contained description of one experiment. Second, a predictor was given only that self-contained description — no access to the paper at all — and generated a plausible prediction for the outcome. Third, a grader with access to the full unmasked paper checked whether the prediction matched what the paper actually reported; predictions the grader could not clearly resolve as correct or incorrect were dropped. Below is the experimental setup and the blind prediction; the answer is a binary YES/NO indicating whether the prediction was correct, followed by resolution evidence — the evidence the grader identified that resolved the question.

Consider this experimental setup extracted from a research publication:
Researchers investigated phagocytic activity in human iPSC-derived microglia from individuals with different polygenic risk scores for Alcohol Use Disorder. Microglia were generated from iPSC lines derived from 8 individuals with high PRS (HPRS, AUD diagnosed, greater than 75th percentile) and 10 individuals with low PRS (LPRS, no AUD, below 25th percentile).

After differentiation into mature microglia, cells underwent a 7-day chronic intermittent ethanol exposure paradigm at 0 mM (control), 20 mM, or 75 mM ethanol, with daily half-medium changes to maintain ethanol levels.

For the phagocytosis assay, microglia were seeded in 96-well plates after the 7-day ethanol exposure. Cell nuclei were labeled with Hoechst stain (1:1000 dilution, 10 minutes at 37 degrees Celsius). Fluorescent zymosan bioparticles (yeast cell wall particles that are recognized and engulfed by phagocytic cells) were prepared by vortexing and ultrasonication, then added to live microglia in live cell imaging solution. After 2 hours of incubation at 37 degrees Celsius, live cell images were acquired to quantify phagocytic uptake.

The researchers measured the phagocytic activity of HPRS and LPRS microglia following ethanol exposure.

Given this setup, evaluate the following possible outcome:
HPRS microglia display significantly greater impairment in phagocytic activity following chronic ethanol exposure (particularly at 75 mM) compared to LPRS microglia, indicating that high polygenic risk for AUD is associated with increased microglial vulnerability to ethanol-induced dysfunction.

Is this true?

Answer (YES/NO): NO